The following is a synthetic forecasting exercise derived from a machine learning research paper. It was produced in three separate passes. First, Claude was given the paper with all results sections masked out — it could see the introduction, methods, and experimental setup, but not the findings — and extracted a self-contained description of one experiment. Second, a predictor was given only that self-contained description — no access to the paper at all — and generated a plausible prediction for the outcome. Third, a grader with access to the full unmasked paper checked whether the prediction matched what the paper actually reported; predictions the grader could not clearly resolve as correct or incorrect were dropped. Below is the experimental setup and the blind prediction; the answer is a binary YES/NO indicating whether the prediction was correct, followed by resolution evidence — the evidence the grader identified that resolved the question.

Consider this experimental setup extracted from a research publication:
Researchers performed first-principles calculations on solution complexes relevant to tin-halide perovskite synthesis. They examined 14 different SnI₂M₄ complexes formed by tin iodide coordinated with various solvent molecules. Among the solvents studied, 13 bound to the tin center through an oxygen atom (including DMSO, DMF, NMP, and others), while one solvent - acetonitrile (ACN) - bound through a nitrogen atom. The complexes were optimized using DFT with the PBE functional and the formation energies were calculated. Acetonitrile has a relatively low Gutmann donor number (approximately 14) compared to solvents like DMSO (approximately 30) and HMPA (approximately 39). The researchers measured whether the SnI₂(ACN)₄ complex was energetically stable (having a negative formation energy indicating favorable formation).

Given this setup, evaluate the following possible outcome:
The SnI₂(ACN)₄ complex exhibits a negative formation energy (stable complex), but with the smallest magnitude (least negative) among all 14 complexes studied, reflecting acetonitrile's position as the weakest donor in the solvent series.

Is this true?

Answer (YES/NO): YES